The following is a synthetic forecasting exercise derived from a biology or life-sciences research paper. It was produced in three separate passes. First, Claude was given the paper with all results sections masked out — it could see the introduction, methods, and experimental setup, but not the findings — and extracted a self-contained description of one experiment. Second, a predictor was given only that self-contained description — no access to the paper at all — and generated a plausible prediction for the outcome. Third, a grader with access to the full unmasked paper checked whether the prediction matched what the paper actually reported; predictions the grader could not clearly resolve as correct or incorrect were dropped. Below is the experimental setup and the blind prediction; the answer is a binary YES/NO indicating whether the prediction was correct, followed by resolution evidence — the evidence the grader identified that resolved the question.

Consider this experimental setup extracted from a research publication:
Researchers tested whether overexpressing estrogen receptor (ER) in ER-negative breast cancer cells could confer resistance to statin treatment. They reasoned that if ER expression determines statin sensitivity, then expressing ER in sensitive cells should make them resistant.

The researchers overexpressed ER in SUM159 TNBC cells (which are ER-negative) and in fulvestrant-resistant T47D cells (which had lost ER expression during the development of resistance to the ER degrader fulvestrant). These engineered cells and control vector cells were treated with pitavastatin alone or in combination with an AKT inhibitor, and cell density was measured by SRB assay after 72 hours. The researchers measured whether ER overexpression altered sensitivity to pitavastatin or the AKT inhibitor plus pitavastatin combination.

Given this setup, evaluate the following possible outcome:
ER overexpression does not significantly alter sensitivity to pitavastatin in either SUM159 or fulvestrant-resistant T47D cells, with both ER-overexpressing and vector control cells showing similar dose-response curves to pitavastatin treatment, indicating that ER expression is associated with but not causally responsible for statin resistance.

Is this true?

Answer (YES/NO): YES